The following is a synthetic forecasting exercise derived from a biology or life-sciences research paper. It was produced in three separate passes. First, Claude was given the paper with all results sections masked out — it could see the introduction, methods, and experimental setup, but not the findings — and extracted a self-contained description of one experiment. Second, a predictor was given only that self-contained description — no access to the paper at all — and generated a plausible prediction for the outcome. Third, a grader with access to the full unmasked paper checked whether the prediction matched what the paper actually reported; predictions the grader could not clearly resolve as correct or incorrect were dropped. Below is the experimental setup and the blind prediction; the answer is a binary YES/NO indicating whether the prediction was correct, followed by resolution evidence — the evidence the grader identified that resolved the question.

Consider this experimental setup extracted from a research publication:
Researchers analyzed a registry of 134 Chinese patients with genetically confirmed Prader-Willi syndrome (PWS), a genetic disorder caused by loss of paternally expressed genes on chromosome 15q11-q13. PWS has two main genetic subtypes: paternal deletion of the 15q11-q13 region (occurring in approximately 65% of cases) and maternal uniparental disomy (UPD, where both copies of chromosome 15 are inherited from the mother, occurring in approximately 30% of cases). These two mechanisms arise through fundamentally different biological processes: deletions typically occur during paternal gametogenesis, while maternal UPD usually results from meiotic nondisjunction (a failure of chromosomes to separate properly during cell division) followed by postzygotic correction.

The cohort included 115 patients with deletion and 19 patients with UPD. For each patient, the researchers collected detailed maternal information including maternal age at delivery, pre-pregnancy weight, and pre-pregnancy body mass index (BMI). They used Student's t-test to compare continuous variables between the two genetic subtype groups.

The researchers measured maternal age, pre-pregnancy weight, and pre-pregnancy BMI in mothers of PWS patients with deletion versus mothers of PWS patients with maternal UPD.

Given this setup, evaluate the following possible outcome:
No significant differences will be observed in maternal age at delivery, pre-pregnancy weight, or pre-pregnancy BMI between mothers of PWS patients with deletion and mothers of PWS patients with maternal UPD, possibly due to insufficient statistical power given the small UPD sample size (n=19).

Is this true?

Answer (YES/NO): NO